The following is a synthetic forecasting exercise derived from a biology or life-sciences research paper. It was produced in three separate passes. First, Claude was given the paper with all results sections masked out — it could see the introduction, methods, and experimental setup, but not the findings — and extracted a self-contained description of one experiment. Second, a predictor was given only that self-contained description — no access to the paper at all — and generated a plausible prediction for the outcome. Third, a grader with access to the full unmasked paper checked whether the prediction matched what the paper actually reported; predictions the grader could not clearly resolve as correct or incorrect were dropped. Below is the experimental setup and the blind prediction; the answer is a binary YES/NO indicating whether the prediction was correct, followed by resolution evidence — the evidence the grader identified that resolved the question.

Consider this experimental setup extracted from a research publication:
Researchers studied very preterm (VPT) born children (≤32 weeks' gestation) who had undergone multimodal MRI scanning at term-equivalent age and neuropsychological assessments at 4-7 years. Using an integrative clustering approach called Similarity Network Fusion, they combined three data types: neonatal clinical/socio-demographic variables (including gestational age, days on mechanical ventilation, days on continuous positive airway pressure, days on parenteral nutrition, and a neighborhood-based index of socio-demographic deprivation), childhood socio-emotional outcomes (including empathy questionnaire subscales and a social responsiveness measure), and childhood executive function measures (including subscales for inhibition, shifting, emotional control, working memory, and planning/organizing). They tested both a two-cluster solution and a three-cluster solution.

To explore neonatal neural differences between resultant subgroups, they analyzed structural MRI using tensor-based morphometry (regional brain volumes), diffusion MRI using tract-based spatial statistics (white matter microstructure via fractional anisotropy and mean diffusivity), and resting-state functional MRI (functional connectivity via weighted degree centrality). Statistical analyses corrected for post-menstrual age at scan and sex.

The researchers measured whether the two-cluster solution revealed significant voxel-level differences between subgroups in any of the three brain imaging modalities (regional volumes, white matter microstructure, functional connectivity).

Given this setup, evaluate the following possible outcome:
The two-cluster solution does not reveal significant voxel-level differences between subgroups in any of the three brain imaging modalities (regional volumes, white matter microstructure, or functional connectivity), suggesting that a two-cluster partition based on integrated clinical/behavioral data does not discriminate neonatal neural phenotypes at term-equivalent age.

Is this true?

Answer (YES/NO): YES